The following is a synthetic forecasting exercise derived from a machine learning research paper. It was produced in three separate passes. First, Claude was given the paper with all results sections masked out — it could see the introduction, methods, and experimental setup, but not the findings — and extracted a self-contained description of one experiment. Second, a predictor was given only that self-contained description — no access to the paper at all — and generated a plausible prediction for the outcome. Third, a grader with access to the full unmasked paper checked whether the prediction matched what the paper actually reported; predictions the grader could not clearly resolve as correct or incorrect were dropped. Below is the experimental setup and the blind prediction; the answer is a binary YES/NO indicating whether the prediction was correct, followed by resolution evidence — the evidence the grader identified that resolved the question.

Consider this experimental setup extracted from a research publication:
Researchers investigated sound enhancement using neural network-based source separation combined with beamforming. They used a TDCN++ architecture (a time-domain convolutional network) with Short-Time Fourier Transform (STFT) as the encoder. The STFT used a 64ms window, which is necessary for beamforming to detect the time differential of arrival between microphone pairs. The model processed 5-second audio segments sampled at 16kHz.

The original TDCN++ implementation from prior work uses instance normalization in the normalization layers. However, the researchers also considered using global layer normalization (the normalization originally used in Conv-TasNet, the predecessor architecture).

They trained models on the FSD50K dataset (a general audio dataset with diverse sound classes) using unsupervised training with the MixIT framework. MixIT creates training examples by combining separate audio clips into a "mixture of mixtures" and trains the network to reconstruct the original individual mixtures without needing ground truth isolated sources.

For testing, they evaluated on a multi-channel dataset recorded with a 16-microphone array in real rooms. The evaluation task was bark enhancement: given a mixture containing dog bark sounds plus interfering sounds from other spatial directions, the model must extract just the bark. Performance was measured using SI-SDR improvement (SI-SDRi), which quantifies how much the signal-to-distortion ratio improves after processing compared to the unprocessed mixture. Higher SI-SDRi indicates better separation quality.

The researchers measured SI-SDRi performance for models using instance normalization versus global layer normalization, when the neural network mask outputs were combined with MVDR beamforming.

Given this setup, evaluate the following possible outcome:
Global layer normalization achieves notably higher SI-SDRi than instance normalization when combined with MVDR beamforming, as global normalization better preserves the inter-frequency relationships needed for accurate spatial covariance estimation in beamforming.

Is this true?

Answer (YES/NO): YES